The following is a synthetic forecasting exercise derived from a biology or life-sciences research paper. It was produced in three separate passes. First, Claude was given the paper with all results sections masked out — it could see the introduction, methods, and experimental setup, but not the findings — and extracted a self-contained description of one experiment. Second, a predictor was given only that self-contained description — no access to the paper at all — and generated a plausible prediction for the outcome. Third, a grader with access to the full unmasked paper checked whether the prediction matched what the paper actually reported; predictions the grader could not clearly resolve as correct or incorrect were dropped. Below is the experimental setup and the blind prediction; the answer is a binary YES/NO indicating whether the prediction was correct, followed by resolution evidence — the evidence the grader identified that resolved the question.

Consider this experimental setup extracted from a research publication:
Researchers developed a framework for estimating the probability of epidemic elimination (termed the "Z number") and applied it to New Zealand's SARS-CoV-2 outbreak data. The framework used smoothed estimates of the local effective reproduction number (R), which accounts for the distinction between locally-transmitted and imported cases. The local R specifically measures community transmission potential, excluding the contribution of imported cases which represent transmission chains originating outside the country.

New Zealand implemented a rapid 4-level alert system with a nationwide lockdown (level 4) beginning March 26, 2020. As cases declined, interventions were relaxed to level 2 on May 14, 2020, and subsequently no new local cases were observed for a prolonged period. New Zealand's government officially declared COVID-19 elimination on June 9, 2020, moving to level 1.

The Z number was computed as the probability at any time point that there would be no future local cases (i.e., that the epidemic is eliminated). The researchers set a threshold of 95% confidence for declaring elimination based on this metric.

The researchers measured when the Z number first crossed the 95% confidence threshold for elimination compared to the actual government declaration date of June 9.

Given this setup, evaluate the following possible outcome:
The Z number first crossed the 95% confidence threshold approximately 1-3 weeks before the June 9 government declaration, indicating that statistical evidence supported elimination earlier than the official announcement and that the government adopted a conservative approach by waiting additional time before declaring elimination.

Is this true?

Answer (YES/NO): NO